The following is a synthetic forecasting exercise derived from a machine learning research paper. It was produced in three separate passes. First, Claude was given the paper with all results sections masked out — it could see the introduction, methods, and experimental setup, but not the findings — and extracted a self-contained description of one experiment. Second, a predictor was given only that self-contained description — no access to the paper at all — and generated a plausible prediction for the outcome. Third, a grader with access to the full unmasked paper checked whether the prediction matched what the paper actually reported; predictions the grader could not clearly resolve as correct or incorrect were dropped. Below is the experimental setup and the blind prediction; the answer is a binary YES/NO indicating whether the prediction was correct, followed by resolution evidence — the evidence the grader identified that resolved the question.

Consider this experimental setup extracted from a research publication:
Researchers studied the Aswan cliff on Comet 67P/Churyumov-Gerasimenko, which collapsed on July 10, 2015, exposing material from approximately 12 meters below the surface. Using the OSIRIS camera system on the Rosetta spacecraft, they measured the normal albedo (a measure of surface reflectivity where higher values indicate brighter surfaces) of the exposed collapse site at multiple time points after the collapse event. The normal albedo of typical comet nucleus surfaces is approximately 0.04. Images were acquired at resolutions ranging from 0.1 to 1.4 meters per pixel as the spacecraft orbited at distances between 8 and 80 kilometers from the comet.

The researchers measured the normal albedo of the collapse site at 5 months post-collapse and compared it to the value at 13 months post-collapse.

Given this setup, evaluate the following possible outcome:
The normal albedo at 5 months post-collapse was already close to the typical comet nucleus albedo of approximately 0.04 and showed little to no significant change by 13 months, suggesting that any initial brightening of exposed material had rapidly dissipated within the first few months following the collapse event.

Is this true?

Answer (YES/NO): NO